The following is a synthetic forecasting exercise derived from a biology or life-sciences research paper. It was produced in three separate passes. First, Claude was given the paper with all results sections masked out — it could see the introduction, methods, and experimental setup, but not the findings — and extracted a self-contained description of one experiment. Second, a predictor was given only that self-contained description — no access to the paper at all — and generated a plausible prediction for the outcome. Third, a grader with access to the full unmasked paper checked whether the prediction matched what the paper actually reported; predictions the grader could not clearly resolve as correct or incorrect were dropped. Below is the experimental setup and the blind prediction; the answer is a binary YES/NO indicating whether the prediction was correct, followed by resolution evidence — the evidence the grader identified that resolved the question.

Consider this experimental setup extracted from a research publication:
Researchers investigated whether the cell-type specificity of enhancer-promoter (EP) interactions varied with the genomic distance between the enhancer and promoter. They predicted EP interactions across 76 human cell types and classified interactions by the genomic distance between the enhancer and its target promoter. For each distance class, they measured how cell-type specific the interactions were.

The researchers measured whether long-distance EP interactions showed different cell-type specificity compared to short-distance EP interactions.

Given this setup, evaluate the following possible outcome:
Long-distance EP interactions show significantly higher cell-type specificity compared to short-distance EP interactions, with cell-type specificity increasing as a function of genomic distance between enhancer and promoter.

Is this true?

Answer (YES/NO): YES